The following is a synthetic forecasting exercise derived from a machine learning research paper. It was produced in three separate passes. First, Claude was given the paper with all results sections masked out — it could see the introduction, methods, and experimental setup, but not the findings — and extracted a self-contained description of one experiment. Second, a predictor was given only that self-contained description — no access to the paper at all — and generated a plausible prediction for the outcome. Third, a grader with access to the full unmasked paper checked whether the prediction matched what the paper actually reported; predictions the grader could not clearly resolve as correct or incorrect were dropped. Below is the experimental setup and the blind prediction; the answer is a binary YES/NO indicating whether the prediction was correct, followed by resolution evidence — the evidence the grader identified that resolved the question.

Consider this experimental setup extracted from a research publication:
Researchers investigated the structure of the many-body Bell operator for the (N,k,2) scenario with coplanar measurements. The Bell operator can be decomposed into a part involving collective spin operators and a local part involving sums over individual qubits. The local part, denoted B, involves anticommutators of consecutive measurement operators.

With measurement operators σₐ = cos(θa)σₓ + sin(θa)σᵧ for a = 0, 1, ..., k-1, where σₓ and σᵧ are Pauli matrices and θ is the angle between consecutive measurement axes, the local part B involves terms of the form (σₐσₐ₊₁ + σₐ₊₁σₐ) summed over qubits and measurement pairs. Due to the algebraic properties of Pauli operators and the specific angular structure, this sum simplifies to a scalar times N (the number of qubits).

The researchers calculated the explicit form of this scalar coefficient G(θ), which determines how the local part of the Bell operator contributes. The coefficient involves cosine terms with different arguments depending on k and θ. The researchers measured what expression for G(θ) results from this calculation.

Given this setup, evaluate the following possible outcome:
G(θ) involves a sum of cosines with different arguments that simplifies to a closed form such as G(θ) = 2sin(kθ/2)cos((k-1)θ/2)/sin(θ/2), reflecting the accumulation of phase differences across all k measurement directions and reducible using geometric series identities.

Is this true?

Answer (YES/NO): NO